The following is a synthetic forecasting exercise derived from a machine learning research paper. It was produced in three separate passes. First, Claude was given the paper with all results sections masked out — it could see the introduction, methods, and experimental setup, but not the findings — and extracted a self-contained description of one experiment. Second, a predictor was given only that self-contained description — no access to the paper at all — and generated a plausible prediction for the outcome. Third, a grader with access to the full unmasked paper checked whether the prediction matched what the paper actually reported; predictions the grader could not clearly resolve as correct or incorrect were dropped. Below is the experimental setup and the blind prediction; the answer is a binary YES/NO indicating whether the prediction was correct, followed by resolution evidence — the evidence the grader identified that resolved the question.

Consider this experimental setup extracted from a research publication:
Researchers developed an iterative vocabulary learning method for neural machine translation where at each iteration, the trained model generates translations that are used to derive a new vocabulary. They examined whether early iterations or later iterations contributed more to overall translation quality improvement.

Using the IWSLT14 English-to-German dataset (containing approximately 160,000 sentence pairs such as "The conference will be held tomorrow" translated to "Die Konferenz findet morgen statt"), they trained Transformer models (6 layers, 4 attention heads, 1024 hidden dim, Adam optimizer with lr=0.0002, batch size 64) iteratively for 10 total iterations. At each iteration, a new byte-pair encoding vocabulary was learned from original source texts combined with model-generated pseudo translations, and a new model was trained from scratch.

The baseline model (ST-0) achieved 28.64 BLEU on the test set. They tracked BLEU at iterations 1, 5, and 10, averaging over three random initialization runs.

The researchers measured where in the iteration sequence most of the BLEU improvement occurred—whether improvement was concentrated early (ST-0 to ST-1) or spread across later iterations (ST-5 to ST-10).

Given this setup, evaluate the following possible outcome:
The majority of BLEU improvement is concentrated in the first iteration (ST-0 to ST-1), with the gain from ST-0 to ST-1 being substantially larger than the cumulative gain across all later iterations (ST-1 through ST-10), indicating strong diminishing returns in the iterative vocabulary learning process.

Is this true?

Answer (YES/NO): YES